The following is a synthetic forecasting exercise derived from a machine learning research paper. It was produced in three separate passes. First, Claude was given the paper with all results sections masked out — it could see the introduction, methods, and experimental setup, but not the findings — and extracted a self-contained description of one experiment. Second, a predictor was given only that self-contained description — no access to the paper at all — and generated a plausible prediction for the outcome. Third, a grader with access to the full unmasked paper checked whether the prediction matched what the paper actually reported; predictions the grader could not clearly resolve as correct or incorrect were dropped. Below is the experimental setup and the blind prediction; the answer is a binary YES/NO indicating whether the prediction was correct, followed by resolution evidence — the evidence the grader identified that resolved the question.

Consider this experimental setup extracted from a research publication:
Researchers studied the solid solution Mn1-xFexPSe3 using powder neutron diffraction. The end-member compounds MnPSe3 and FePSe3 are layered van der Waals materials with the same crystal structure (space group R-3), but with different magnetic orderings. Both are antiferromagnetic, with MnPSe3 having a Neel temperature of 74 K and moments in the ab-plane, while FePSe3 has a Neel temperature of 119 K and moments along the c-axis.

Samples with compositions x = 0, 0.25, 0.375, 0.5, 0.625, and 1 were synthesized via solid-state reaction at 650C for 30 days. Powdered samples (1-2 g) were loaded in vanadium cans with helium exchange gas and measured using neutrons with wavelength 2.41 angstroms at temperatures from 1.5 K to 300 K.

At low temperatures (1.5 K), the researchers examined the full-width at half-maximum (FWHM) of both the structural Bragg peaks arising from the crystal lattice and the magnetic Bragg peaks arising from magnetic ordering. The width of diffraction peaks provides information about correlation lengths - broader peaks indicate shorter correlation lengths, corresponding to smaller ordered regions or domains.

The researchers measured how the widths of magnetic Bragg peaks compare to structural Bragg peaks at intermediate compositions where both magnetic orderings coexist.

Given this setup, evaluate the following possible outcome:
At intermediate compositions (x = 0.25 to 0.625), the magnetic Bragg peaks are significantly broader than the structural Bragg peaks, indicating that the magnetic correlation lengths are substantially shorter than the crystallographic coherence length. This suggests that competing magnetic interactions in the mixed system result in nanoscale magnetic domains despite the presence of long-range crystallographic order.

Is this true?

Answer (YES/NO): YES